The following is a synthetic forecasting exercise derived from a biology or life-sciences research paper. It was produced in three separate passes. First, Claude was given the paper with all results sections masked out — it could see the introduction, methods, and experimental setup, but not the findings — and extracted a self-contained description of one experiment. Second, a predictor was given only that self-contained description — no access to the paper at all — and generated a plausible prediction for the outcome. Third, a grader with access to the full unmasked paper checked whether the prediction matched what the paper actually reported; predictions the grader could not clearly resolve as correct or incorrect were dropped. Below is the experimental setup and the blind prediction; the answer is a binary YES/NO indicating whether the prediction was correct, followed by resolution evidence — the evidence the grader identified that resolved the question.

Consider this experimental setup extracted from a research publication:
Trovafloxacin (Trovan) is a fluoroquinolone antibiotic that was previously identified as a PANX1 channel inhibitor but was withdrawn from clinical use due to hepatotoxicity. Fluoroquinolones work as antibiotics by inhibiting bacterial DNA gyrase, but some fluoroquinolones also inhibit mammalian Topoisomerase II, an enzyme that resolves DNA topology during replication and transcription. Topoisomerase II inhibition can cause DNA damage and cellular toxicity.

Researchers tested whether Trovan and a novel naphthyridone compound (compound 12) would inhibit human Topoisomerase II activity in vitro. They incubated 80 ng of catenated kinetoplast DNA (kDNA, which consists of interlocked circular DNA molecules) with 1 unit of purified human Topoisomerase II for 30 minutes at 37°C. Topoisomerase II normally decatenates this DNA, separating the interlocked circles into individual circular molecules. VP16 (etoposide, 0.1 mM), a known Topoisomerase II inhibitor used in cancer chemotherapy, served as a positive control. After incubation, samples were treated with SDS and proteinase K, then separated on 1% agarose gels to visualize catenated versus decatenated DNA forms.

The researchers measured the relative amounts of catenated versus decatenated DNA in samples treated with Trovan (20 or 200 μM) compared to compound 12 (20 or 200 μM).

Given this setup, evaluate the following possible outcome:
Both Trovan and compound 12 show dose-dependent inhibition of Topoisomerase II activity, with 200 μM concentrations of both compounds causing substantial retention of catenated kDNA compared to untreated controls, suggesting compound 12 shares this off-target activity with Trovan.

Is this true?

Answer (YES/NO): NO